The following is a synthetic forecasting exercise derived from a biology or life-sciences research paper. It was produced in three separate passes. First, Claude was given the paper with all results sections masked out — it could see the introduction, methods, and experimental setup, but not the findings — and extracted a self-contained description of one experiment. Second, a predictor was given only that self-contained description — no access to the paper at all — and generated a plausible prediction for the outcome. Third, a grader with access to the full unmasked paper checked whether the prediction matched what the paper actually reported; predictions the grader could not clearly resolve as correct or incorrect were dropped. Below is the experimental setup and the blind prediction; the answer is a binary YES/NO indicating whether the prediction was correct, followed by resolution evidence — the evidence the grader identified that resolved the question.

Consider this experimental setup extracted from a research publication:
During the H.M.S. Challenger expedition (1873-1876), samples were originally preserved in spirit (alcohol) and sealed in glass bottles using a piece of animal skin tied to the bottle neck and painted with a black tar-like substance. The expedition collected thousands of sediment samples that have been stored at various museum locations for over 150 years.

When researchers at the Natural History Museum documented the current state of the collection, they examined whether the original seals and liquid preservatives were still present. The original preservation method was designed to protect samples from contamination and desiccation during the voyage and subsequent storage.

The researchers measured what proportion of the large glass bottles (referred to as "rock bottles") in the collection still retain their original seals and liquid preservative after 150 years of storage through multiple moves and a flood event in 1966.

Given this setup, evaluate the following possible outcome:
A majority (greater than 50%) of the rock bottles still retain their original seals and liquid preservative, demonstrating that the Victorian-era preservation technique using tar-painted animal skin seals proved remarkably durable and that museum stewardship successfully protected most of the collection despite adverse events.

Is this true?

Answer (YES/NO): NO